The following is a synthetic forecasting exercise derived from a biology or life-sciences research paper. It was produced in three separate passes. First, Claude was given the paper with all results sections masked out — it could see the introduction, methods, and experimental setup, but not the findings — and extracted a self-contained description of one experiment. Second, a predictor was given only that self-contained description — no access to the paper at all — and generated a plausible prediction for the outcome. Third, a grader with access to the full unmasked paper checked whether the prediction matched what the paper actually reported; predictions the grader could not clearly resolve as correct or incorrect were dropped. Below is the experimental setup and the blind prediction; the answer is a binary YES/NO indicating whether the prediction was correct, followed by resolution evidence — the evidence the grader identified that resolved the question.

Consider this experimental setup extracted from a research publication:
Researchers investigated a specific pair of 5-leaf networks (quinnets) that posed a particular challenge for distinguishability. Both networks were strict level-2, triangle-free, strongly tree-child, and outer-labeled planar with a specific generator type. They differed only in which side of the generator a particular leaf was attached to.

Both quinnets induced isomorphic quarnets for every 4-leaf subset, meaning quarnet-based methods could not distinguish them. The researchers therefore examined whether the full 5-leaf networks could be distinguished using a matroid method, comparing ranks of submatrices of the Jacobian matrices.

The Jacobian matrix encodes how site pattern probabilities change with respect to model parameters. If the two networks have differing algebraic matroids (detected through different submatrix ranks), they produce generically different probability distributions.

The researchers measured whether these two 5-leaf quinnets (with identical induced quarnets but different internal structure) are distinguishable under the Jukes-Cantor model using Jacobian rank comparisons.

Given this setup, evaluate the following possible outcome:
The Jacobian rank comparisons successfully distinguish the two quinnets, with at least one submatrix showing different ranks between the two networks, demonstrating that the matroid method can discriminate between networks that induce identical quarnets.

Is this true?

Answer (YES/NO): YES